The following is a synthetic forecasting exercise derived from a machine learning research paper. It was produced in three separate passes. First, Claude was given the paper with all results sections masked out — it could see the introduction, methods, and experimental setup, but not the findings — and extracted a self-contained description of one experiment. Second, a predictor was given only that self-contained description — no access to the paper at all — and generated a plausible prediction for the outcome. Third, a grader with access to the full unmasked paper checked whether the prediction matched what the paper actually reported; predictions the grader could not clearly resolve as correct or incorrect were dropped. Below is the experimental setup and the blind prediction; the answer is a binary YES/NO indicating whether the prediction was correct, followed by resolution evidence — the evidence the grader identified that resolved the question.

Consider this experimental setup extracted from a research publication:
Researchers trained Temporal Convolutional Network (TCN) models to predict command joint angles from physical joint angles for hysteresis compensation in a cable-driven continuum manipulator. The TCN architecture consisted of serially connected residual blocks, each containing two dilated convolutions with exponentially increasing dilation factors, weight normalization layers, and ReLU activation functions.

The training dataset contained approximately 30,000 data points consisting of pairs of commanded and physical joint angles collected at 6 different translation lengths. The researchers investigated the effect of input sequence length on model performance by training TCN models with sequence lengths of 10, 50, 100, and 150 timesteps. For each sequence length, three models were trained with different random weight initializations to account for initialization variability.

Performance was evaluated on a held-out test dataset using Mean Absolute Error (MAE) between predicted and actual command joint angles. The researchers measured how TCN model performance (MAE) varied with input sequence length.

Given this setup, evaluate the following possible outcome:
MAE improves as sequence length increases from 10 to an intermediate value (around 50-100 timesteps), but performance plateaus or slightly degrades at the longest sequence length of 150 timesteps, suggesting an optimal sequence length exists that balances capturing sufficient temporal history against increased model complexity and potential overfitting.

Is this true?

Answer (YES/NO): NO